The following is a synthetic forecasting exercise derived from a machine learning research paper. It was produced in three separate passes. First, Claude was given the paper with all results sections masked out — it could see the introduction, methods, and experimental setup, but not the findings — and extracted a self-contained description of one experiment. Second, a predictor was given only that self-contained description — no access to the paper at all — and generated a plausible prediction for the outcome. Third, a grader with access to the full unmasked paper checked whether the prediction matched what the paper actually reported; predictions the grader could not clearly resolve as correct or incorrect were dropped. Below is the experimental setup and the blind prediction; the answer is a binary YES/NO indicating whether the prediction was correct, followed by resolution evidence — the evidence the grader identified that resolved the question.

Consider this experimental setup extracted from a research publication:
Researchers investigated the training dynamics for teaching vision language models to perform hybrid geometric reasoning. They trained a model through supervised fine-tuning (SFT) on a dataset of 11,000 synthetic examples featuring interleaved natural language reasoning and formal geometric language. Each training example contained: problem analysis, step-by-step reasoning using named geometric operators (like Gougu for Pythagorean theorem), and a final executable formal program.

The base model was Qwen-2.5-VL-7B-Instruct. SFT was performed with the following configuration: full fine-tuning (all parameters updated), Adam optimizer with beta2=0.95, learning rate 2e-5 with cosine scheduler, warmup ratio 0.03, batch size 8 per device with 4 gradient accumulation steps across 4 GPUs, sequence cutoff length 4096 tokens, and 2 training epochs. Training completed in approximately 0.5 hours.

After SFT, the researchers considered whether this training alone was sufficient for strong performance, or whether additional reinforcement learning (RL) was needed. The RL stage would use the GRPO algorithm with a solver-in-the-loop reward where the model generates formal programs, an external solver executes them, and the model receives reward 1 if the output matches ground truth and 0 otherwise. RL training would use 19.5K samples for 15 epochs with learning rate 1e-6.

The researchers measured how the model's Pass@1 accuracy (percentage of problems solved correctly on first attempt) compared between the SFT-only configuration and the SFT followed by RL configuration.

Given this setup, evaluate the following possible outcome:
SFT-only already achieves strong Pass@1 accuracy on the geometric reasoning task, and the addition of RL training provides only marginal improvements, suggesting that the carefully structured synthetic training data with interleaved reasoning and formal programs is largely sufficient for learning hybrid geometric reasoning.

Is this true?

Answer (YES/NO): NO